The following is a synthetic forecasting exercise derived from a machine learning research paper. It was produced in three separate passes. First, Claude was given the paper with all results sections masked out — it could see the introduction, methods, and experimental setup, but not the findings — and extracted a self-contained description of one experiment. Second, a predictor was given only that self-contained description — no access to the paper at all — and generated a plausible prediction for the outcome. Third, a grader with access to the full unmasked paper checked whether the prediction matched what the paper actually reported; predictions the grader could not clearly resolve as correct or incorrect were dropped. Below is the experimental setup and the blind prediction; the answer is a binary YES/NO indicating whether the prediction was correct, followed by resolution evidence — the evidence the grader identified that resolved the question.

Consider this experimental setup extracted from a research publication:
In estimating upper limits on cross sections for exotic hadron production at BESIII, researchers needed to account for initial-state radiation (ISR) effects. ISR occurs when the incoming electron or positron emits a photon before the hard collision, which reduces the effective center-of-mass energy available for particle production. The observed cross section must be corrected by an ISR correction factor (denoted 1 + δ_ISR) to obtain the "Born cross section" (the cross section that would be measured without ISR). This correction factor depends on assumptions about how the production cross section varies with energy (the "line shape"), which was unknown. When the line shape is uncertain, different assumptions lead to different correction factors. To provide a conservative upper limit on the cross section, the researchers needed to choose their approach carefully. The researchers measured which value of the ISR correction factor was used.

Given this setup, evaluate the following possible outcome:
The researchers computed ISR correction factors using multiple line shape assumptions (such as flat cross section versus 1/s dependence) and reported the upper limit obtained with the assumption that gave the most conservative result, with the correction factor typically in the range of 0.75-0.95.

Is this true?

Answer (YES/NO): NO